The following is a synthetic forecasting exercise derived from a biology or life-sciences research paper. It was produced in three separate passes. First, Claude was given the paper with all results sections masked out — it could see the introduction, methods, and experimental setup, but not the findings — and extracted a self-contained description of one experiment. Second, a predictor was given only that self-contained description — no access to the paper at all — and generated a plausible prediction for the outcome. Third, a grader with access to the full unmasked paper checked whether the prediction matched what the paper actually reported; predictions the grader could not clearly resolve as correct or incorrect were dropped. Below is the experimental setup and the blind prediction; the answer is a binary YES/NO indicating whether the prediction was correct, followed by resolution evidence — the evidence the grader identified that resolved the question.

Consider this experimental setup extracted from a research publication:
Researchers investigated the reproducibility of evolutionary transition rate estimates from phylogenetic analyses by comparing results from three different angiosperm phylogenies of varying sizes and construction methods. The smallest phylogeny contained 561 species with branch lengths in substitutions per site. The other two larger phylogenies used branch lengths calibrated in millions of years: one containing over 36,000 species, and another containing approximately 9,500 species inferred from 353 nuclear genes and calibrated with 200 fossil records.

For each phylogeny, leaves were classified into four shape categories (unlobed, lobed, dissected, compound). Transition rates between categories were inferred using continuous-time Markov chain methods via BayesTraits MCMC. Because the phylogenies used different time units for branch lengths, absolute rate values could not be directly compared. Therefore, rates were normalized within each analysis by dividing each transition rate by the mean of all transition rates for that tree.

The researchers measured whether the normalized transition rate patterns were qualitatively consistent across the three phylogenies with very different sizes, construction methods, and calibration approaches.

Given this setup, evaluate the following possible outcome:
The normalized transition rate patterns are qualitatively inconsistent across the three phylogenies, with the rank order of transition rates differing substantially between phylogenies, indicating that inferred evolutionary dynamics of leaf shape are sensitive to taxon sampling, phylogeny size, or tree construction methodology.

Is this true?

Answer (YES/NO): NO